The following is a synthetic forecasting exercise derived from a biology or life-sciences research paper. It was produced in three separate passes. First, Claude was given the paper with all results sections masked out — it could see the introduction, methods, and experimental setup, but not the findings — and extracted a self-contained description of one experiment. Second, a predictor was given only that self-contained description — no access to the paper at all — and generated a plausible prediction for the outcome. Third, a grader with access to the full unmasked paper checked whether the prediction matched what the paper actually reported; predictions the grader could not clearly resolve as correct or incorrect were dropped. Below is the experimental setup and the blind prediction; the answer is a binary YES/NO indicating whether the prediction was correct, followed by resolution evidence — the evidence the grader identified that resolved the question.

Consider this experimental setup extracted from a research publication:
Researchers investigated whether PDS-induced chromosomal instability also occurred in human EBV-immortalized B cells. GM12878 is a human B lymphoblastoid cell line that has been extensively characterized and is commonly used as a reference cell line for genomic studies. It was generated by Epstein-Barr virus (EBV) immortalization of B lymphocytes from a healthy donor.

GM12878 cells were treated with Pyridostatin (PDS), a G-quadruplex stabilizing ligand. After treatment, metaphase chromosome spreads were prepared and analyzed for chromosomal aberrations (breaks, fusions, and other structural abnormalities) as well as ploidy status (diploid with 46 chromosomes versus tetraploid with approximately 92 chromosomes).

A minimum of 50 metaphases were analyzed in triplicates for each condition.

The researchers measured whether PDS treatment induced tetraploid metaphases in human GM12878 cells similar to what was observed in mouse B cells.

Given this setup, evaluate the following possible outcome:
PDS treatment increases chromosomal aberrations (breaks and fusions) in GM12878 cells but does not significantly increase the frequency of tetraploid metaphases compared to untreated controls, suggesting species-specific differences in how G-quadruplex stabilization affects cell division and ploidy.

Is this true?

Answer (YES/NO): NO